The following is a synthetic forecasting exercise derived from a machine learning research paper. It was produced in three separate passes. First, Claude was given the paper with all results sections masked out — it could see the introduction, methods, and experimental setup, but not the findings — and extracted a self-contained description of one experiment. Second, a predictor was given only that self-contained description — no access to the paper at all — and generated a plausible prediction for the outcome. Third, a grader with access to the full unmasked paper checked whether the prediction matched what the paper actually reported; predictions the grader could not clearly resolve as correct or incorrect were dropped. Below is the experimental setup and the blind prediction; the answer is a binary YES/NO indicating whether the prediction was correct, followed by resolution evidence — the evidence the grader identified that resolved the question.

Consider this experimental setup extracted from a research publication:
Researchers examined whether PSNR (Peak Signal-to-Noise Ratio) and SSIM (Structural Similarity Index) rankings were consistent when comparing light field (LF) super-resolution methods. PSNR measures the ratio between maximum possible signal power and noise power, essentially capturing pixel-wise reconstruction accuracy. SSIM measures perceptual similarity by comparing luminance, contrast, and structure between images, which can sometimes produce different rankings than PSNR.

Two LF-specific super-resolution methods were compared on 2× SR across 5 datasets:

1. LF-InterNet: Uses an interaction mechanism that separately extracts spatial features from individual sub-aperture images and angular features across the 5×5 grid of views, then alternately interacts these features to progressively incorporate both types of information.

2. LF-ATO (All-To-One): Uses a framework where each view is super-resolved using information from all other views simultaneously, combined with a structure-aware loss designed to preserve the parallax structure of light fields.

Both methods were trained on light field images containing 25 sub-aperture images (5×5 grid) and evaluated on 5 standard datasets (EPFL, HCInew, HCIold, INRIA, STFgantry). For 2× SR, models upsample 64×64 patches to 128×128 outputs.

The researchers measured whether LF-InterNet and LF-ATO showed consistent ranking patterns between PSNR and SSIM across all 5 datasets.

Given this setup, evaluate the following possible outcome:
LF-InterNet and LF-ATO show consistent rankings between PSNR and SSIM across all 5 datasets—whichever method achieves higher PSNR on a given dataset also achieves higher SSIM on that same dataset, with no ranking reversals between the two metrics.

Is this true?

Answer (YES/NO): NO